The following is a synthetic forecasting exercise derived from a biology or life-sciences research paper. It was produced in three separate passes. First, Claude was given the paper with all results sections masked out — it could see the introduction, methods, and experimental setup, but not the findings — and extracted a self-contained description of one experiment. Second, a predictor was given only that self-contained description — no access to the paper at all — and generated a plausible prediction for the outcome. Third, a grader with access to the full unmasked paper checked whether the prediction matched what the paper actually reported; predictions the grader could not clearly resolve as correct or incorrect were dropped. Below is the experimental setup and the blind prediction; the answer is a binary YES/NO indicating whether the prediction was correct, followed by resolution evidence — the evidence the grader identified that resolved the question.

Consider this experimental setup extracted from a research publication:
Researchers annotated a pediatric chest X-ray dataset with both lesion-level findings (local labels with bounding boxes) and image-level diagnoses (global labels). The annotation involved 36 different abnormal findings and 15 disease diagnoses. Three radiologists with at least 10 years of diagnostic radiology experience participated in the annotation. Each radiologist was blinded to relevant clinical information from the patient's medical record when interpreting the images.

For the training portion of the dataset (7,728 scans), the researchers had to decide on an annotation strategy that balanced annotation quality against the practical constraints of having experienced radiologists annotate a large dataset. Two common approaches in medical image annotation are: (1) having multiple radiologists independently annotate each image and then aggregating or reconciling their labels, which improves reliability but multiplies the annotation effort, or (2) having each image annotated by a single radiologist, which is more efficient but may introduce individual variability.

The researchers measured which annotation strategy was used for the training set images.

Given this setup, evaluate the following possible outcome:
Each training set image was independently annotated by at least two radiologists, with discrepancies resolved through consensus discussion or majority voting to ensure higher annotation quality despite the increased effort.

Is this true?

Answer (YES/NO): NO